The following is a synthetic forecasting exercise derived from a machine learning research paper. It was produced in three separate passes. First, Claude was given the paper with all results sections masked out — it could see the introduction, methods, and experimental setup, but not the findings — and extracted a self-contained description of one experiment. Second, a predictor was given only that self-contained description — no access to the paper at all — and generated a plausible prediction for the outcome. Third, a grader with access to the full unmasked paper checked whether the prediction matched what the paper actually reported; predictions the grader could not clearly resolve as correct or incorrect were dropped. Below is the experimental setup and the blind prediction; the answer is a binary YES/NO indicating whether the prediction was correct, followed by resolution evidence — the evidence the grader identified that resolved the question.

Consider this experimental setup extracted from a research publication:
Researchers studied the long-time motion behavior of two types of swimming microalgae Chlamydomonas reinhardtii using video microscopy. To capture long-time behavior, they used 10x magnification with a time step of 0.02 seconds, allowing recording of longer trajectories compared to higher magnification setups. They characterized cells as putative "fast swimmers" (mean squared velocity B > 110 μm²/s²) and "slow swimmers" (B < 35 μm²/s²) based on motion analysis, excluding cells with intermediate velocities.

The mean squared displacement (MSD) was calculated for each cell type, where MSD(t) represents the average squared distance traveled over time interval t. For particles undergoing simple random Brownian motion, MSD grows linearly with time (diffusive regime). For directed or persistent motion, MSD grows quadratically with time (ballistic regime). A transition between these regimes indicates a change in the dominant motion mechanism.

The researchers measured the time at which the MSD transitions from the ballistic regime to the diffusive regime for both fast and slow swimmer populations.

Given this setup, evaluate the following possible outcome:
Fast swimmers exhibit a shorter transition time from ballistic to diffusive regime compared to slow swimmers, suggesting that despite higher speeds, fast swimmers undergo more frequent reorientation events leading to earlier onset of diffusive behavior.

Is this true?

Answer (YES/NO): NO